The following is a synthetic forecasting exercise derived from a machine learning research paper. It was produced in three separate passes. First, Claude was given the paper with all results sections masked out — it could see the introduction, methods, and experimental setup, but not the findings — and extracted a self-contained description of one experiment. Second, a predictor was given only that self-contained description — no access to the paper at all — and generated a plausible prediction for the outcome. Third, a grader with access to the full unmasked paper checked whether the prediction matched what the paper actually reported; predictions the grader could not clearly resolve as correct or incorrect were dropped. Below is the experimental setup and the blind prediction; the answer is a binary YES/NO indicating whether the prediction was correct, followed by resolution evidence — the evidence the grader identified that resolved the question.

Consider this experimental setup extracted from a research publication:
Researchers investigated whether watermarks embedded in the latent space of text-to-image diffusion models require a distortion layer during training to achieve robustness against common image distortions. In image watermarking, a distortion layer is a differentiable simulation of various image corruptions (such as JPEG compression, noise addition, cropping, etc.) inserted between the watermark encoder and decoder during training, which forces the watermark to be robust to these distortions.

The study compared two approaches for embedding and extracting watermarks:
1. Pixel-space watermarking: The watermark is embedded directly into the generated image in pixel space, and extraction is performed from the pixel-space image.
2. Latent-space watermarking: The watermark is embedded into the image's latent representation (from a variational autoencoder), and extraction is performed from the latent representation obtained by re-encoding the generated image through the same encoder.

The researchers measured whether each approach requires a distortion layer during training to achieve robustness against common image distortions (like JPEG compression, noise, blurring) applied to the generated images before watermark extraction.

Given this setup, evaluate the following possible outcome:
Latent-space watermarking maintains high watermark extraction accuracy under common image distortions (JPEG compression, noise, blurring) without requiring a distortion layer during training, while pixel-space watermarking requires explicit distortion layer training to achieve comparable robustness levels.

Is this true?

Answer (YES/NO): YES